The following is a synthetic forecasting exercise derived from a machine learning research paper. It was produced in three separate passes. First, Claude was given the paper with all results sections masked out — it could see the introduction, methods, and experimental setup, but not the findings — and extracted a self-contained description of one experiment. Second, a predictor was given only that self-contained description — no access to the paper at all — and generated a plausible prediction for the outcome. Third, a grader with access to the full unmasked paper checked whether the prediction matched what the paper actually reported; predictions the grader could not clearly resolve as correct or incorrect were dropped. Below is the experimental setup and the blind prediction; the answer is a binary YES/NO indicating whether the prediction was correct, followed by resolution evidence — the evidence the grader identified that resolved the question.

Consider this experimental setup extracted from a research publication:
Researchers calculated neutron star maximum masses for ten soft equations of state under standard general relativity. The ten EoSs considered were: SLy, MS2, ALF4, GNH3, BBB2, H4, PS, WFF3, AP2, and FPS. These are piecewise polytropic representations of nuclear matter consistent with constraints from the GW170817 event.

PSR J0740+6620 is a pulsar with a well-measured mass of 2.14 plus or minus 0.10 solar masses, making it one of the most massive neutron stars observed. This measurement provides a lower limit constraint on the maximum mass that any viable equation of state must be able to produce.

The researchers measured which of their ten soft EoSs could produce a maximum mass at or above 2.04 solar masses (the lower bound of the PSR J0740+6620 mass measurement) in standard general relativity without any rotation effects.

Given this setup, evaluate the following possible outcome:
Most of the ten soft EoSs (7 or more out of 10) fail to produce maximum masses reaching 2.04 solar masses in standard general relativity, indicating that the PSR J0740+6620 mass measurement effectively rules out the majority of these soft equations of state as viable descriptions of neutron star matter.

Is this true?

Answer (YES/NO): YES